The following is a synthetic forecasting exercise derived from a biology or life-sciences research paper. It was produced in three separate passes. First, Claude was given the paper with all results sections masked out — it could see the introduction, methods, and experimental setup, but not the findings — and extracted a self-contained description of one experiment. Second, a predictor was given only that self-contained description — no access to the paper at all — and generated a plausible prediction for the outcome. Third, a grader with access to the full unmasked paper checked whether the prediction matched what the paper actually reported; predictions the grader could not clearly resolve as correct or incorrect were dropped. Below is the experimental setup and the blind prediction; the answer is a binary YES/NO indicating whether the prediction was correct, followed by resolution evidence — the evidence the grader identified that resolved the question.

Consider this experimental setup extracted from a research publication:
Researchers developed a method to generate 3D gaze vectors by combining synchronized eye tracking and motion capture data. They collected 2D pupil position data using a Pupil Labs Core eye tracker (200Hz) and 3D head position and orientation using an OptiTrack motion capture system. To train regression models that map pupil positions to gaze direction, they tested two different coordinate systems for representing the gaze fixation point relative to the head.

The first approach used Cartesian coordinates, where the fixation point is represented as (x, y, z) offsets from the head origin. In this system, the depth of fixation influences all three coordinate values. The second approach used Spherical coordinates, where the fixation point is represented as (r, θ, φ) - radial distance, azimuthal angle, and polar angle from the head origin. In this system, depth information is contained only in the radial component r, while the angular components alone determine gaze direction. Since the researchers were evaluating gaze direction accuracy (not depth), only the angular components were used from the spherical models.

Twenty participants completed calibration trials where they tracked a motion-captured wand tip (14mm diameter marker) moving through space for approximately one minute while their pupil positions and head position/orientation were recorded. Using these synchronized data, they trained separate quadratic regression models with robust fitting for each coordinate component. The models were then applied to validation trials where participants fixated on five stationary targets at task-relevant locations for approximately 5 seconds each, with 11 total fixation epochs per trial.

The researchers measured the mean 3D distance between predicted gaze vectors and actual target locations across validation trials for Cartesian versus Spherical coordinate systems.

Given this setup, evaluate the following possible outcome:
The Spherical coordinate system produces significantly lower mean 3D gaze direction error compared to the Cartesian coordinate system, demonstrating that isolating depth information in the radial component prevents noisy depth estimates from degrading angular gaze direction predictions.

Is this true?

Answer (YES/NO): YES